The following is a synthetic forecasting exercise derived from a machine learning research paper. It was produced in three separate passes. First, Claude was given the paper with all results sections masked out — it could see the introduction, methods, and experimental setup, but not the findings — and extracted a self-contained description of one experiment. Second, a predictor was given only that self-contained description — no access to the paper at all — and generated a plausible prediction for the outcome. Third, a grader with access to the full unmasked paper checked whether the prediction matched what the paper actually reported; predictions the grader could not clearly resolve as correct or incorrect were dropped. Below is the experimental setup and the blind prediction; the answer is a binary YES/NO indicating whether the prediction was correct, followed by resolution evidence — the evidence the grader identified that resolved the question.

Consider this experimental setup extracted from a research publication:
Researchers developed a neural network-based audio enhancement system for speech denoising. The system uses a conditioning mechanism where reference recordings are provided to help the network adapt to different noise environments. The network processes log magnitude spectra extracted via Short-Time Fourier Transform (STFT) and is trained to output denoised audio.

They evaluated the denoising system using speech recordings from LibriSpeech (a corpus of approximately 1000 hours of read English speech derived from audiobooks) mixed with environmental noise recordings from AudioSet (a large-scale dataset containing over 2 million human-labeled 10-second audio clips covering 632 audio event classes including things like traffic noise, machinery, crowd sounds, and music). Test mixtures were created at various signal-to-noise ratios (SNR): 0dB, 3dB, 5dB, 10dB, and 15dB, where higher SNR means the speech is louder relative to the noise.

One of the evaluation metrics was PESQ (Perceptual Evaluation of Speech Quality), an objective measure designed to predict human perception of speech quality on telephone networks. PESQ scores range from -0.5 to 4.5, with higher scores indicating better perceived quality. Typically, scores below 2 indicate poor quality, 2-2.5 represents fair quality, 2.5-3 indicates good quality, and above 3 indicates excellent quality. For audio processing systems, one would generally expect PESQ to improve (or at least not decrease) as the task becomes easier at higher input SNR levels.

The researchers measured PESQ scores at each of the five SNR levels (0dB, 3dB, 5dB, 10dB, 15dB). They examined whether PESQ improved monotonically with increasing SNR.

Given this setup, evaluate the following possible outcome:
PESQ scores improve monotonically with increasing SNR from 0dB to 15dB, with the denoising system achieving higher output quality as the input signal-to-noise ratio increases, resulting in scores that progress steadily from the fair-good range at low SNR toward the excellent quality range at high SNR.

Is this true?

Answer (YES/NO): NO